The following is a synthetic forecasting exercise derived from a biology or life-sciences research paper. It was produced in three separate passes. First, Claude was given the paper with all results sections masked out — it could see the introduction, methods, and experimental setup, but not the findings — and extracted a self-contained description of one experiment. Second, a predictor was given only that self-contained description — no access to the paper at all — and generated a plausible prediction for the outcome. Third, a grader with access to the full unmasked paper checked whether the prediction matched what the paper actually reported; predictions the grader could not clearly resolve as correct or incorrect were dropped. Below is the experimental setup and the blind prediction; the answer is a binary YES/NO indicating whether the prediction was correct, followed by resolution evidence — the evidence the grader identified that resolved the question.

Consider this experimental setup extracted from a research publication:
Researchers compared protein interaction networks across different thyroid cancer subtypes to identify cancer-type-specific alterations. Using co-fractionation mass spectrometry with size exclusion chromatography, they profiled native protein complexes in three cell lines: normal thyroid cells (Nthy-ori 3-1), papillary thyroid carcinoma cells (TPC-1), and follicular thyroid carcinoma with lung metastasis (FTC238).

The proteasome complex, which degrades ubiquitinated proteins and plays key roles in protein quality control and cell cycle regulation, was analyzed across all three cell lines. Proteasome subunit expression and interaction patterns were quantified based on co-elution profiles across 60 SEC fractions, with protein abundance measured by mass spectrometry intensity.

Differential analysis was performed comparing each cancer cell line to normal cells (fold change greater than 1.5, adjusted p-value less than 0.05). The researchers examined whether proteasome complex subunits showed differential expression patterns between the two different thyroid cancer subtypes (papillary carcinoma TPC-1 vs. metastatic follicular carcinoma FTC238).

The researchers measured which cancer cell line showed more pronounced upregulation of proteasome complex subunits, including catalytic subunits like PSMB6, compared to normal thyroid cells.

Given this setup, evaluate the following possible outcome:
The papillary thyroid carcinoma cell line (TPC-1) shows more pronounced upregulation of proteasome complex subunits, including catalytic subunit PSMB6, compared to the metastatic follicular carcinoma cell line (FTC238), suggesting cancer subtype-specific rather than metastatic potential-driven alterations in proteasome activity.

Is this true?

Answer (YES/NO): NO